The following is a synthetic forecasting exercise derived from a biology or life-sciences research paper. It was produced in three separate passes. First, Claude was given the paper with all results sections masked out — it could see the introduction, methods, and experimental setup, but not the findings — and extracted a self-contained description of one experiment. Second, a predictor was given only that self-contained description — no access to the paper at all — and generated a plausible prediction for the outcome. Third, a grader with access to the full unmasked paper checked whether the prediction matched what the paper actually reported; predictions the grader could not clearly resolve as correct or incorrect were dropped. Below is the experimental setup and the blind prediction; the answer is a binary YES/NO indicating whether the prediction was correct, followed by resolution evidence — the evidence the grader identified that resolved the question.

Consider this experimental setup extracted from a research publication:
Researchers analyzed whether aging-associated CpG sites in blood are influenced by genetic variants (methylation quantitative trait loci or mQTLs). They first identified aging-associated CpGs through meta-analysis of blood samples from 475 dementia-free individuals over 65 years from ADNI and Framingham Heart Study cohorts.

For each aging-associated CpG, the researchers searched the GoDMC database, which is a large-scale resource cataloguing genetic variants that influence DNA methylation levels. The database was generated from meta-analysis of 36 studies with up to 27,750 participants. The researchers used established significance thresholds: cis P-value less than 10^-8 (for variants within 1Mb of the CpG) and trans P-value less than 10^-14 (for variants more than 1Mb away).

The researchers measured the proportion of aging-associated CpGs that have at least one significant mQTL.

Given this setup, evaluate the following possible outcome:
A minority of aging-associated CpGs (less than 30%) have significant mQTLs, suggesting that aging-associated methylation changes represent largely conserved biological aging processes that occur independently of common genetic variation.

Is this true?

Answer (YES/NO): NO